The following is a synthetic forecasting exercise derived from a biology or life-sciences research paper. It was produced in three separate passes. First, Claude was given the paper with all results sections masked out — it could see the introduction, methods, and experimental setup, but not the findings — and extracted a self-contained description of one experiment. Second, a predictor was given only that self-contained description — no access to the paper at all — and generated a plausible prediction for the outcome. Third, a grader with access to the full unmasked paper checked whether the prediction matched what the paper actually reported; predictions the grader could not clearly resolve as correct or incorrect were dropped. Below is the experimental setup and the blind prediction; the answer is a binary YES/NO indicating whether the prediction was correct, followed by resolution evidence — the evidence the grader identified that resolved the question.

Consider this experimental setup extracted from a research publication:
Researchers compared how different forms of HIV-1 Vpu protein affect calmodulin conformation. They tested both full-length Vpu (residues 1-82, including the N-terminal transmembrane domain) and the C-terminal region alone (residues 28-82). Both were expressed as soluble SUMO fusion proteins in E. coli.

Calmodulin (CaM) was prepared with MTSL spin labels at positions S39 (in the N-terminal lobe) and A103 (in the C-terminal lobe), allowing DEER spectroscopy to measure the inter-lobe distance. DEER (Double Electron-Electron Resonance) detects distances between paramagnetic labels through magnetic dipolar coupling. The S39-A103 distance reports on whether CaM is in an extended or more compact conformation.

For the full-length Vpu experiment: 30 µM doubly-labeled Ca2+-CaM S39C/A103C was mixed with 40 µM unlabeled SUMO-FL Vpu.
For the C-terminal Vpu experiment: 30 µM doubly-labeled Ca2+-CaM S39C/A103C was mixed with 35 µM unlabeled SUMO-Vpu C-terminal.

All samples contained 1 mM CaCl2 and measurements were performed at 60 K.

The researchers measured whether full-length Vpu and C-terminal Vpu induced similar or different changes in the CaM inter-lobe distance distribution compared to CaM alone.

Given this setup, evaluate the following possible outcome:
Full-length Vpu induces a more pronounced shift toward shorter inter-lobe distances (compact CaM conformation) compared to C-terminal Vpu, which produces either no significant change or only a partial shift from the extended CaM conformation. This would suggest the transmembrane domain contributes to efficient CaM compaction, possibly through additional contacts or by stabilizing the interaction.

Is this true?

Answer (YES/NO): NO